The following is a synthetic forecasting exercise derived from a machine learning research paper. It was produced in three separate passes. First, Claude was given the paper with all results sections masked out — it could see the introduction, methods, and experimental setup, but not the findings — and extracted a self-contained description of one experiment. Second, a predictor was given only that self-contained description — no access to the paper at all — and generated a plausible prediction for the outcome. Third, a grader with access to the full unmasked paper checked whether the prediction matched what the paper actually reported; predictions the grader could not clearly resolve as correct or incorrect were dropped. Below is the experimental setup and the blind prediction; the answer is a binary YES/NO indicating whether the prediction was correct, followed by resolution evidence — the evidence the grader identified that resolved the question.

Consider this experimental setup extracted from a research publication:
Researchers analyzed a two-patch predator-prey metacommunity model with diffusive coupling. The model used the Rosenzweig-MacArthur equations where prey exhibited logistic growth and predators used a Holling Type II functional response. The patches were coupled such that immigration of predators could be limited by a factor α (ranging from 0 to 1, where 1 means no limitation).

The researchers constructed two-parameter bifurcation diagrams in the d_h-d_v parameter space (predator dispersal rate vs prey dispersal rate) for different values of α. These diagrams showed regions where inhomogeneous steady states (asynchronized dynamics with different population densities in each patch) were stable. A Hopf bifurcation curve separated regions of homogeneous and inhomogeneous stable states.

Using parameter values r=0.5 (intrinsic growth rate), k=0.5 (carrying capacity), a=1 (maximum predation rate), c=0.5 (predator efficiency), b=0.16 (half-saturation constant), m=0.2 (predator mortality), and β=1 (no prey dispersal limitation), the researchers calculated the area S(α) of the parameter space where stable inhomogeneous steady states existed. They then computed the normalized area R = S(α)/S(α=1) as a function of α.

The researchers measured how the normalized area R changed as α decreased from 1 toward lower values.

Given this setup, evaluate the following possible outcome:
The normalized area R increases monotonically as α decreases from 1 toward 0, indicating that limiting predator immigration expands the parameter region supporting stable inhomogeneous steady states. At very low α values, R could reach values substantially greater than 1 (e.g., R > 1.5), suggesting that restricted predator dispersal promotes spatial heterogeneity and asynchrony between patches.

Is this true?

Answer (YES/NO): NO